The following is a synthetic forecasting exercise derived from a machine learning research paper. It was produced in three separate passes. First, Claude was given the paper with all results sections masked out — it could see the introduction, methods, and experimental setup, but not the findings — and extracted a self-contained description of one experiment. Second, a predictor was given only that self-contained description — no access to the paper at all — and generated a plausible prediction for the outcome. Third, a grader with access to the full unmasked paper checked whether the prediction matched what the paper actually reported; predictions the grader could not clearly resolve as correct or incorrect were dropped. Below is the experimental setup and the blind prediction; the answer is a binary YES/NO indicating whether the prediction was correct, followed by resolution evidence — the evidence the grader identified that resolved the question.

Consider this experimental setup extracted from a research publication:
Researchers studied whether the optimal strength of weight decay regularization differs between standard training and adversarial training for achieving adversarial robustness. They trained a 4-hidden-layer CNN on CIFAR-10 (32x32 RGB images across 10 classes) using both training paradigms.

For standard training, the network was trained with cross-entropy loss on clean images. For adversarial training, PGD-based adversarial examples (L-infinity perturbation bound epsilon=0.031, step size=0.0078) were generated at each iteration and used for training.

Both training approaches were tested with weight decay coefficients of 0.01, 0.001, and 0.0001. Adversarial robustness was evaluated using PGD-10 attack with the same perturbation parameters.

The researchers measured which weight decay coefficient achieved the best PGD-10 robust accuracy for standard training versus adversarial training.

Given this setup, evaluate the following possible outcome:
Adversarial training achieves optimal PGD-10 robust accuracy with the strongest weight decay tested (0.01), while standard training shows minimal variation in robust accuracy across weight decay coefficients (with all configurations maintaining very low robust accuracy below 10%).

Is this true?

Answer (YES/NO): NO